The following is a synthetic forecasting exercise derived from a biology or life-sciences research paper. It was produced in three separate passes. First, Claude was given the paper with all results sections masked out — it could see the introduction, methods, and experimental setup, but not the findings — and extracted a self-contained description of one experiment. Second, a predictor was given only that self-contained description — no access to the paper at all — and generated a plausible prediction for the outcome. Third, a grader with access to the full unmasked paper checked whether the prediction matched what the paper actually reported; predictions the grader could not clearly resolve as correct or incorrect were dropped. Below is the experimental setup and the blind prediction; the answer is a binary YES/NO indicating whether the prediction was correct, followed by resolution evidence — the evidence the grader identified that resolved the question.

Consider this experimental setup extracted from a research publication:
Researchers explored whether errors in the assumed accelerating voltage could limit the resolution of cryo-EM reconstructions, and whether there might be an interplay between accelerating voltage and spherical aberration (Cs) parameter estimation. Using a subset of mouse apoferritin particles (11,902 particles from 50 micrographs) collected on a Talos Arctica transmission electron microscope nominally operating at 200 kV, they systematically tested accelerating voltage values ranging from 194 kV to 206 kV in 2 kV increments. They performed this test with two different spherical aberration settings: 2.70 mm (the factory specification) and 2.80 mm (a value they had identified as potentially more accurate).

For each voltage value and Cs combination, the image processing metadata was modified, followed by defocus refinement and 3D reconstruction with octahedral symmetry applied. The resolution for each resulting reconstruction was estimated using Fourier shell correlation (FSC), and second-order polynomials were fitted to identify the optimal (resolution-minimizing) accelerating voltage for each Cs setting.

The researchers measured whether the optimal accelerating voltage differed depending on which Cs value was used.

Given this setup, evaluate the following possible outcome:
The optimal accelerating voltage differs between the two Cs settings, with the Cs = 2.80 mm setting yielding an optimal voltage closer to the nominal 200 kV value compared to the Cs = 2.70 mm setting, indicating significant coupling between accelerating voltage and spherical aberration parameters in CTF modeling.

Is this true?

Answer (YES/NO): YES